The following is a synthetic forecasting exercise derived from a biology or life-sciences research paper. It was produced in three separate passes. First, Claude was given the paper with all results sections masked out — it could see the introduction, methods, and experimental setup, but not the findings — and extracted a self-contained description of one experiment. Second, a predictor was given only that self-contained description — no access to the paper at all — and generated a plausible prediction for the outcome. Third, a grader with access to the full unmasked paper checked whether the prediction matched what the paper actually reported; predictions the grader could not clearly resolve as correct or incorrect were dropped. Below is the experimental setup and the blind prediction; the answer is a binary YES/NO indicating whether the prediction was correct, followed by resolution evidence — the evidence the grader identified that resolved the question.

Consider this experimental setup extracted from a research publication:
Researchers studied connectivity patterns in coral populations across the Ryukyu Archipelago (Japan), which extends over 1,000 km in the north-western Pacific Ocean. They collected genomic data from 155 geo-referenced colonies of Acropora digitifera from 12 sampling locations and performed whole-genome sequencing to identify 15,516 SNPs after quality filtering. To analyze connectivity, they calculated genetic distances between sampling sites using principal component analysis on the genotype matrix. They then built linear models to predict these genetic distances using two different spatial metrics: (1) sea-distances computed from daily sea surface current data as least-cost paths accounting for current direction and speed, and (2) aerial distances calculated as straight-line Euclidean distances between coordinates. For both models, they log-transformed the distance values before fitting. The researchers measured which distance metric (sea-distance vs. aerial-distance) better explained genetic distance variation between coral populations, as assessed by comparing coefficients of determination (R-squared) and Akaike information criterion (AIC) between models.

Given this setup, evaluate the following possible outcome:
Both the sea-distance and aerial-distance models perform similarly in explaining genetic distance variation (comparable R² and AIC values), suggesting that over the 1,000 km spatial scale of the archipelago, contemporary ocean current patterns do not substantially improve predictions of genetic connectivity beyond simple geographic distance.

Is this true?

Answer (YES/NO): NO